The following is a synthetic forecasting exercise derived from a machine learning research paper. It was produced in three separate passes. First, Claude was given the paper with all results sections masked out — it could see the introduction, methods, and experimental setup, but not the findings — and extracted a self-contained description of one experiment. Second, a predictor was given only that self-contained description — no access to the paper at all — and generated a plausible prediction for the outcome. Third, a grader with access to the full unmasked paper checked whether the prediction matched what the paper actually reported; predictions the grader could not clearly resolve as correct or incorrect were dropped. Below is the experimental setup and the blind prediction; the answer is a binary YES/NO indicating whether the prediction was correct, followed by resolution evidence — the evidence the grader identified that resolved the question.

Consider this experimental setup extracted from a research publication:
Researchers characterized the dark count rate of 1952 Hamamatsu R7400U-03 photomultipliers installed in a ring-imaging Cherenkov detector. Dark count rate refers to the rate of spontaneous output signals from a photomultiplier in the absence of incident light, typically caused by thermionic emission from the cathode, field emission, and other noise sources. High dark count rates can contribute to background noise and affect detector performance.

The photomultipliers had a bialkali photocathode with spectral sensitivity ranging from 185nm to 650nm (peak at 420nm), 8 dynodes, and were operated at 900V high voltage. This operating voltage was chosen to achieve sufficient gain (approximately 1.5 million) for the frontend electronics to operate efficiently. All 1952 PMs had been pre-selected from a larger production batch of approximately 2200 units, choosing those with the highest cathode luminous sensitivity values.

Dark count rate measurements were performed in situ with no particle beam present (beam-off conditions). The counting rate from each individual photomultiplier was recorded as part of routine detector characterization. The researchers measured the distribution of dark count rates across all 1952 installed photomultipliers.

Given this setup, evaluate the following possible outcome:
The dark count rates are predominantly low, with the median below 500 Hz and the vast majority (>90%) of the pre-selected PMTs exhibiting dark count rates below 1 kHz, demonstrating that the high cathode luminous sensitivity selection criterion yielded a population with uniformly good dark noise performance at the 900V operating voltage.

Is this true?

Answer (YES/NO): YES